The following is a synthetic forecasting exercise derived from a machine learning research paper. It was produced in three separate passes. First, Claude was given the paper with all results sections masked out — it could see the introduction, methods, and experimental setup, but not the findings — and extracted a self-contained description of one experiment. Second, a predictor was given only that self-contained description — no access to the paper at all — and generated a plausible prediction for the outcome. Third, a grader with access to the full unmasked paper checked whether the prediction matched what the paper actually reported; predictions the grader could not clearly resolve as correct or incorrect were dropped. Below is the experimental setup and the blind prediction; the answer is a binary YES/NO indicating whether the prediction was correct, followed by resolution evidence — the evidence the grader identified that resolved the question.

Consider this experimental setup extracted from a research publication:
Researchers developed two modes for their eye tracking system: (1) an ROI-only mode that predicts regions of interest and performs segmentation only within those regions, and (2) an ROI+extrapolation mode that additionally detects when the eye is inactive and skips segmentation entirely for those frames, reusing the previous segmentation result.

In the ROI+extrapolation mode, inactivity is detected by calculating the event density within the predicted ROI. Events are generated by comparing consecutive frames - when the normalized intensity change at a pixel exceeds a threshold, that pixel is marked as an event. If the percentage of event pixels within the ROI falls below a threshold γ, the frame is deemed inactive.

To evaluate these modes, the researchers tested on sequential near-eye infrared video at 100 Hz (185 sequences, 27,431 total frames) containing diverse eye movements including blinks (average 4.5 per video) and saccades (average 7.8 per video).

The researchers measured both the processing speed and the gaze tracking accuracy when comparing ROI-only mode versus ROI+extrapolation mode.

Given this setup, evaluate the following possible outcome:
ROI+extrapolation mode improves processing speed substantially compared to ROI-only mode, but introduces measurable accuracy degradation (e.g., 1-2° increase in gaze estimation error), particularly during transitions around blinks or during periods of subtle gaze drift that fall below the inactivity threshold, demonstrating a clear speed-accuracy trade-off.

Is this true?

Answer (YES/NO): NO